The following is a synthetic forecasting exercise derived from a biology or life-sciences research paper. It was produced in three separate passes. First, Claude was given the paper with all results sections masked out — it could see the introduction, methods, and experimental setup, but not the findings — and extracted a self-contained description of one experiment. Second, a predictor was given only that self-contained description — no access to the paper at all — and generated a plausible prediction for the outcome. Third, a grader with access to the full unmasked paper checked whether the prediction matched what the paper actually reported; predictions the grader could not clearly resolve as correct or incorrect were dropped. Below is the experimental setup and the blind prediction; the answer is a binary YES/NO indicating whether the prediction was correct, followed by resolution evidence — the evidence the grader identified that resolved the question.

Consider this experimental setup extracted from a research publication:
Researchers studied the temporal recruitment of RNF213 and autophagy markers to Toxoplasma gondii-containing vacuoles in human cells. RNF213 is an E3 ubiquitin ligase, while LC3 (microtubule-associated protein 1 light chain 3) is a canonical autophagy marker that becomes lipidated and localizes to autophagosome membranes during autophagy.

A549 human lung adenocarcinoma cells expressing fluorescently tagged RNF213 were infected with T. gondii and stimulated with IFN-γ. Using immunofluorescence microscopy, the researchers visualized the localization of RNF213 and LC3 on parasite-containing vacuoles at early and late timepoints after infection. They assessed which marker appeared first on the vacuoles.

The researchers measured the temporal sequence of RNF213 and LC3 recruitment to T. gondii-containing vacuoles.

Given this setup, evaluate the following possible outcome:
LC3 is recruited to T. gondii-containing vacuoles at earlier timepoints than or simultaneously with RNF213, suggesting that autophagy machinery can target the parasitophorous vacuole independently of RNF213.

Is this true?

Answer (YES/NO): NO